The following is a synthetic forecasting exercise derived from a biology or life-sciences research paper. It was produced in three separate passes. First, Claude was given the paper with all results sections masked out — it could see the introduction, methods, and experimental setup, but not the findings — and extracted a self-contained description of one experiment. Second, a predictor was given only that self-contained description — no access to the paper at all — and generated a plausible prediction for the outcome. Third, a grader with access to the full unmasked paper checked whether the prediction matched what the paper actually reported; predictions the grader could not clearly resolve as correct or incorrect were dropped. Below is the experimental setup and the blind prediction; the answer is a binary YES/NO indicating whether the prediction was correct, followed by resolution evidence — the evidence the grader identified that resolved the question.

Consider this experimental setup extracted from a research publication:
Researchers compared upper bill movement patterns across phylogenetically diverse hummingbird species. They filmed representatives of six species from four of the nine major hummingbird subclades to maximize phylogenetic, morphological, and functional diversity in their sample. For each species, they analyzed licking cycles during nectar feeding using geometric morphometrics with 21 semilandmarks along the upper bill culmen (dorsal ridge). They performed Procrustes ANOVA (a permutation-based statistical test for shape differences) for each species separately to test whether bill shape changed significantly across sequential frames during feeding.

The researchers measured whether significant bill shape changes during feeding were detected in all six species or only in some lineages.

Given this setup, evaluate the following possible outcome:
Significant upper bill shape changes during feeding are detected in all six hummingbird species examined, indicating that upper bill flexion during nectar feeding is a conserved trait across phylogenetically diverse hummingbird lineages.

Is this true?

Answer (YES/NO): YES